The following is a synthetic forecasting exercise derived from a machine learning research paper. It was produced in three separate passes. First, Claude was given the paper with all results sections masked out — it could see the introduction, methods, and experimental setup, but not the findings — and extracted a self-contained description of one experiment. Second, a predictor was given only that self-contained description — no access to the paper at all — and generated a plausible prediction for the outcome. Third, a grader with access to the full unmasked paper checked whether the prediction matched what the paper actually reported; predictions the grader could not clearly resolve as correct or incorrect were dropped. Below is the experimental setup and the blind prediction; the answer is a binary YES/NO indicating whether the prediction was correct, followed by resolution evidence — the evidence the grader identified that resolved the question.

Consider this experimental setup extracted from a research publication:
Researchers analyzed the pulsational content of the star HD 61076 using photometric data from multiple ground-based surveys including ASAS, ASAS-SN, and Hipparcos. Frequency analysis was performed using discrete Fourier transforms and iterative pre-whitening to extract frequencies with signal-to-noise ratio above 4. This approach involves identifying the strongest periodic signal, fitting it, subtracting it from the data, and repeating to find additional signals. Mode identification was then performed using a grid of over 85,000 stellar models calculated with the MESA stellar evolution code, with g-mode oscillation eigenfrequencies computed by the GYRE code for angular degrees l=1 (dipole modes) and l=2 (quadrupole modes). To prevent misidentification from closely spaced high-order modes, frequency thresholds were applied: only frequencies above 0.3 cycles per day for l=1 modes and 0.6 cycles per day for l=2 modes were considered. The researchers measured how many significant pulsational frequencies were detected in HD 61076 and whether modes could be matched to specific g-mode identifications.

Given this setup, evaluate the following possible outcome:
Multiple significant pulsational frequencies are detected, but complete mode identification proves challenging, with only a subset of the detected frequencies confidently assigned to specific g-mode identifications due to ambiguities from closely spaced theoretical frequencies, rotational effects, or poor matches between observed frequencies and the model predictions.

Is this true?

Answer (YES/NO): NO